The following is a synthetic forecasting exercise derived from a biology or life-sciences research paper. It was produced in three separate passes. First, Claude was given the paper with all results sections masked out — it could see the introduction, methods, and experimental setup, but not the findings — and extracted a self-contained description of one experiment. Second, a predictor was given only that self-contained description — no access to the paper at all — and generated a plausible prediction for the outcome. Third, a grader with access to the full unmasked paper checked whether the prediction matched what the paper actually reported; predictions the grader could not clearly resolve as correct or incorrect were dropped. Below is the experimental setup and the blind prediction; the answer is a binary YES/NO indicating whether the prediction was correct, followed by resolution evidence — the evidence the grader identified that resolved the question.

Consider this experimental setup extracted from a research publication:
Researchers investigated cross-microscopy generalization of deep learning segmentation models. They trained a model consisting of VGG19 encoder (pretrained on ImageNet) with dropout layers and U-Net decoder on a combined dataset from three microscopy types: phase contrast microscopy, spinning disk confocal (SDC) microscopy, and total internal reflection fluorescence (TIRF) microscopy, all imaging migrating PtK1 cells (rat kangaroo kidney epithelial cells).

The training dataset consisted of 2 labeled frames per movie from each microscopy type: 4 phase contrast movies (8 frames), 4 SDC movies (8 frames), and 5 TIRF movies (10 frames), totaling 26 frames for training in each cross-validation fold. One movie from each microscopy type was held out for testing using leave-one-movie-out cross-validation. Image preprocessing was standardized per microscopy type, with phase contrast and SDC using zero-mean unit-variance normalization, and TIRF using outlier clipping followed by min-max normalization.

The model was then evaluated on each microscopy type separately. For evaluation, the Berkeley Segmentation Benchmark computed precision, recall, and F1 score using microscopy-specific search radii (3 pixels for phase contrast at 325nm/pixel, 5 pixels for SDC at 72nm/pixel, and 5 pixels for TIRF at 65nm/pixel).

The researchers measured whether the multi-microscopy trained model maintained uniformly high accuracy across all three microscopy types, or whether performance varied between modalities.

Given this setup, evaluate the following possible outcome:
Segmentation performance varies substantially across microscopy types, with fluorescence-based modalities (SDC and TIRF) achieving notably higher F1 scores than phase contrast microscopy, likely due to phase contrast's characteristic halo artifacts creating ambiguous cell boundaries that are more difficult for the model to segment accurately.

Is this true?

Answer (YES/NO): NO